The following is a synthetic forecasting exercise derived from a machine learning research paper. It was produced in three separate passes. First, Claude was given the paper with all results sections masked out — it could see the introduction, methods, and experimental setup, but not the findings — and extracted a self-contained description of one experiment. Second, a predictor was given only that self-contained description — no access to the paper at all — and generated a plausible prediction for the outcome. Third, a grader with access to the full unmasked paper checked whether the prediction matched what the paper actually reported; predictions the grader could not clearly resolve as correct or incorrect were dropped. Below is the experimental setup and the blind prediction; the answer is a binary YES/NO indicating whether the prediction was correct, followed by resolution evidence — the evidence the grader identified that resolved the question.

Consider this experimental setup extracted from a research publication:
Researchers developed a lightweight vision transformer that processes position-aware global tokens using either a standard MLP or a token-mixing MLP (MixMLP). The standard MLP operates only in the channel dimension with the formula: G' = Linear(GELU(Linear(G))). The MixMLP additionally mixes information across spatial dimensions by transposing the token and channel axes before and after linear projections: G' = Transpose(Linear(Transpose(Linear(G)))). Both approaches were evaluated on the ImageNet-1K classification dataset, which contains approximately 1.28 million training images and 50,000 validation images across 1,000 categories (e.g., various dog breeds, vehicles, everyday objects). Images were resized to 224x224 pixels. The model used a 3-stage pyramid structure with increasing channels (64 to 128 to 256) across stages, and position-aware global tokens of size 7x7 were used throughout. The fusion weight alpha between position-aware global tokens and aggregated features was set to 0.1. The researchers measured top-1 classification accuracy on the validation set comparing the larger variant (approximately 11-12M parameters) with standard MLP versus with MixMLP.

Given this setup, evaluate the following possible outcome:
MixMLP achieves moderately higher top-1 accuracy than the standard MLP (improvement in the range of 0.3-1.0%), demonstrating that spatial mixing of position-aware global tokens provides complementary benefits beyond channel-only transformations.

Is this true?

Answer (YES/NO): NO